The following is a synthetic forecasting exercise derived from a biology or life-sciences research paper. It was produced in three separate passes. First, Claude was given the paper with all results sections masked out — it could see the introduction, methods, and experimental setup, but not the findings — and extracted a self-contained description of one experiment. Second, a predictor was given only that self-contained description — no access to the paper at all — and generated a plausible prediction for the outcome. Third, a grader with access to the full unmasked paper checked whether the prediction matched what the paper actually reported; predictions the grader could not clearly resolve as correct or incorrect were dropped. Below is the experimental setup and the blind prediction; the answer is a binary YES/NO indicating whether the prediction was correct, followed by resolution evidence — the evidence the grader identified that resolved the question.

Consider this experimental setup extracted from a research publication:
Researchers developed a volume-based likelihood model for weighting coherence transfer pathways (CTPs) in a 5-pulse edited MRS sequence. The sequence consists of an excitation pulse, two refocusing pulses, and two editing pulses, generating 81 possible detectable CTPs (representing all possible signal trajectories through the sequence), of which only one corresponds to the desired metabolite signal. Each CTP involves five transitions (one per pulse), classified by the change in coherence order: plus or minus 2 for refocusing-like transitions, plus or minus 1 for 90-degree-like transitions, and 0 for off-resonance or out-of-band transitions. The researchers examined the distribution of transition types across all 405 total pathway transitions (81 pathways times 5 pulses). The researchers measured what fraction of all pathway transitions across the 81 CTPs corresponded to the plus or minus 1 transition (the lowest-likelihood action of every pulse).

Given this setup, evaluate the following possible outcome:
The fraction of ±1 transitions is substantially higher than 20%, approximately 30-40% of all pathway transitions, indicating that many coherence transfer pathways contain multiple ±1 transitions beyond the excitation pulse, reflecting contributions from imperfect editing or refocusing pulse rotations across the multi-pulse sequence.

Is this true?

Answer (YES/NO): NO